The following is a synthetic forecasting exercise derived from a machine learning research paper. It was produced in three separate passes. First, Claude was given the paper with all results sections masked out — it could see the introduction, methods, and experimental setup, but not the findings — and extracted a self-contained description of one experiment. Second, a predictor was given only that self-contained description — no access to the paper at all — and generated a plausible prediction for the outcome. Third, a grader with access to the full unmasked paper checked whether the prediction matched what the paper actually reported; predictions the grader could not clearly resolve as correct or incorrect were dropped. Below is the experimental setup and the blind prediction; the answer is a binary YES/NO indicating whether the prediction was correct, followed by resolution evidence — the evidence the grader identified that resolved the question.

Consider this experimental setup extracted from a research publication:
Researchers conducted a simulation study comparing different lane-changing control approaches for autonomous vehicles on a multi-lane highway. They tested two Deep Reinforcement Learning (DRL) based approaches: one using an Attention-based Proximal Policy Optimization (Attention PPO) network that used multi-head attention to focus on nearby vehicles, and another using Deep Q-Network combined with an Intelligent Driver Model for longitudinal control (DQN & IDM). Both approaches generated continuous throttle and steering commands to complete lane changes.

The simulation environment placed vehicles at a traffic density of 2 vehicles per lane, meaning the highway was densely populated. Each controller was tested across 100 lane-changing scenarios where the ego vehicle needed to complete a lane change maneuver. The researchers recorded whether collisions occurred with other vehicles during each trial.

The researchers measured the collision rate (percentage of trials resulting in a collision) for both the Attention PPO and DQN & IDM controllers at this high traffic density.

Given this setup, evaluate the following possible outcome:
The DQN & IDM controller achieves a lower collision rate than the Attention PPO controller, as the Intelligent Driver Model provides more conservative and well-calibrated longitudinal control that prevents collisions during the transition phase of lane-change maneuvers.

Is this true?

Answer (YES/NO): NO